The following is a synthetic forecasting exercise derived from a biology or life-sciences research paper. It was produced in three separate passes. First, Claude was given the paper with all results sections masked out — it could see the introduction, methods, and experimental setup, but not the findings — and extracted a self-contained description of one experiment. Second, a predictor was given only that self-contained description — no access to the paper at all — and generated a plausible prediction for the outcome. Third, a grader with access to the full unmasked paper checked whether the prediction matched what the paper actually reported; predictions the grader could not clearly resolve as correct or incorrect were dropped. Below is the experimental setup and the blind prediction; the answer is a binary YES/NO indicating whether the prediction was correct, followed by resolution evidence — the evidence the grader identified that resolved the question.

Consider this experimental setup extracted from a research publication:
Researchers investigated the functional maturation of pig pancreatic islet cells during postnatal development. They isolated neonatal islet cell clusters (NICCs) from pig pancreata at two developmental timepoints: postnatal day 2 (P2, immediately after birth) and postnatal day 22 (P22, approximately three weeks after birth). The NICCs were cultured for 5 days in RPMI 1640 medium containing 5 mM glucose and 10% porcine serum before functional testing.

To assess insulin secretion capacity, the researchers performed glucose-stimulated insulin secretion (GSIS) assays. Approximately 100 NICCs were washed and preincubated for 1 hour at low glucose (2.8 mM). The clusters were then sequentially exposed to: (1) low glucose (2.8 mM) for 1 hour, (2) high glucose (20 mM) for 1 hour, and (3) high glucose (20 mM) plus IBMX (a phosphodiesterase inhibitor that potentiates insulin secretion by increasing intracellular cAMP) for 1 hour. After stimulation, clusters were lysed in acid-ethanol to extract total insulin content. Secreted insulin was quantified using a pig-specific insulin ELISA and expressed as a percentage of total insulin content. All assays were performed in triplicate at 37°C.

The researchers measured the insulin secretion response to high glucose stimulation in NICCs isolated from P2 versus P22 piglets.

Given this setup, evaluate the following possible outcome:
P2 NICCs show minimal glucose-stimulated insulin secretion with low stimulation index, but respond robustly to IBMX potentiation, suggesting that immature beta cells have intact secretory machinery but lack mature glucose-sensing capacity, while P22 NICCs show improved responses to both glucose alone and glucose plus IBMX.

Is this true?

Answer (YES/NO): NO